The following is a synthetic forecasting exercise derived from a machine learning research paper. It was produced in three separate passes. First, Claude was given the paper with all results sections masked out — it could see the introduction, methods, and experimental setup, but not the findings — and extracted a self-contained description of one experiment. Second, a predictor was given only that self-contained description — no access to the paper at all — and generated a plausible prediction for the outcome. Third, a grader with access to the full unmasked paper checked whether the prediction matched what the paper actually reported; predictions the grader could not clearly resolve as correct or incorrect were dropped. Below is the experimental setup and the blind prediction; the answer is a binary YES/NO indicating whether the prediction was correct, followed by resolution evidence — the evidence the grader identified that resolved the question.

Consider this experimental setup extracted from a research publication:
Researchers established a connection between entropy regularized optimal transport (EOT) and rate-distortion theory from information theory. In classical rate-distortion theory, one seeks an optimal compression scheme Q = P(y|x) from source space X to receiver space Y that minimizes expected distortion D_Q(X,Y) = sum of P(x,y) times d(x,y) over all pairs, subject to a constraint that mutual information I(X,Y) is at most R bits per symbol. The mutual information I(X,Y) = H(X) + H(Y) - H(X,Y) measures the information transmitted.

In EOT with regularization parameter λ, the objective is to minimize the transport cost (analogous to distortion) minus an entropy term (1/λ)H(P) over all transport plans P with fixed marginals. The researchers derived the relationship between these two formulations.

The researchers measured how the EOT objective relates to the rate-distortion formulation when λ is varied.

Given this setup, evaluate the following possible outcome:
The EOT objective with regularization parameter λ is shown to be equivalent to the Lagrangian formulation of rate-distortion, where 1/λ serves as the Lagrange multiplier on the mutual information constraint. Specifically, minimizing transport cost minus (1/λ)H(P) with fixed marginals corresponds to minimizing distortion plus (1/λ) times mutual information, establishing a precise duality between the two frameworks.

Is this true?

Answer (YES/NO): YES